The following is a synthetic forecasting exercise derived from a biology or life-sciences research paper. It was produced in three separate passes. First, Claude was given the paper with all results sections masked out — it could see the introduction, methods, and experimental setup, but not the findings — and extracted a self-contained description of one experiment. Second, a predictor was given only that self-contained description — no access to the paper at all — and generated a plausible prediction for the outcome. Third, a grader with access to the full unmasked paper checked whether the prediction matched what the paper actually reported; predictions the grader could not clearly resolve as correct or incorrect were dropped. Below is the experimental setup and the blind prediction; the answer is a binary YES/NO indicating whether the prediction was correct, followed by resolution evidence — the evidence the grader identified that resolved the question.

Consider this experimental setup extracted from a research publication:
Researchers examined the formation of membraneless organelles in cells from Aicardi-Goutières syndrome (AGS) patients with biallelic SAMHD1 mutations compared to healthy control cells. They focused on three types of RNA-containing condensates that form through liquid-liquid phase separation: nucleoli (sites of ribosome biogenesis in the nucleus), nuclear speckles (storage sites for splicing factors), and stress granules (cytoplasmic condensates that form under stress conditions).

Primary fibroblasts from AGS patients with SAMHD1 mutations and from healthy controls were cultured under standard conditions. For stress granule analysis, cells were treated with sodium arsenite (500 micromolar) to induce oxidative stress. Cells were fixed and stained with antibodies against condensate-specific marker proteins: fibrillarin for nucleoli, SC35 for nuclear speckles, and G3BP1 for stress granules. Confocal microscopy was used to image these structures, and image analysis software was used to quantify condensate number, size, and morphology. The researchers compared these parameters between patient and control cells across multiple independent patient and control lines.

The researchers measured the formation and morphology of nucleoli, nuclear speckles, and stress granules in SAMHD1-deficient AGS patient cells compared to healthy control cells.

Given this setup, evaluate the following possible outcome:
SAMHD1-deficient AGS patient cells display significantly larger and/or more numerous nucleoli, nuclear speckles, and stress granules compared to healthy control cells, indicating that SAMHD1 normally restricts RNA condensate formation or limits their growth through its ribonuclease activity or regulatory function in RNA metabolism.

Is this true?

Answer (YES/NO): NO